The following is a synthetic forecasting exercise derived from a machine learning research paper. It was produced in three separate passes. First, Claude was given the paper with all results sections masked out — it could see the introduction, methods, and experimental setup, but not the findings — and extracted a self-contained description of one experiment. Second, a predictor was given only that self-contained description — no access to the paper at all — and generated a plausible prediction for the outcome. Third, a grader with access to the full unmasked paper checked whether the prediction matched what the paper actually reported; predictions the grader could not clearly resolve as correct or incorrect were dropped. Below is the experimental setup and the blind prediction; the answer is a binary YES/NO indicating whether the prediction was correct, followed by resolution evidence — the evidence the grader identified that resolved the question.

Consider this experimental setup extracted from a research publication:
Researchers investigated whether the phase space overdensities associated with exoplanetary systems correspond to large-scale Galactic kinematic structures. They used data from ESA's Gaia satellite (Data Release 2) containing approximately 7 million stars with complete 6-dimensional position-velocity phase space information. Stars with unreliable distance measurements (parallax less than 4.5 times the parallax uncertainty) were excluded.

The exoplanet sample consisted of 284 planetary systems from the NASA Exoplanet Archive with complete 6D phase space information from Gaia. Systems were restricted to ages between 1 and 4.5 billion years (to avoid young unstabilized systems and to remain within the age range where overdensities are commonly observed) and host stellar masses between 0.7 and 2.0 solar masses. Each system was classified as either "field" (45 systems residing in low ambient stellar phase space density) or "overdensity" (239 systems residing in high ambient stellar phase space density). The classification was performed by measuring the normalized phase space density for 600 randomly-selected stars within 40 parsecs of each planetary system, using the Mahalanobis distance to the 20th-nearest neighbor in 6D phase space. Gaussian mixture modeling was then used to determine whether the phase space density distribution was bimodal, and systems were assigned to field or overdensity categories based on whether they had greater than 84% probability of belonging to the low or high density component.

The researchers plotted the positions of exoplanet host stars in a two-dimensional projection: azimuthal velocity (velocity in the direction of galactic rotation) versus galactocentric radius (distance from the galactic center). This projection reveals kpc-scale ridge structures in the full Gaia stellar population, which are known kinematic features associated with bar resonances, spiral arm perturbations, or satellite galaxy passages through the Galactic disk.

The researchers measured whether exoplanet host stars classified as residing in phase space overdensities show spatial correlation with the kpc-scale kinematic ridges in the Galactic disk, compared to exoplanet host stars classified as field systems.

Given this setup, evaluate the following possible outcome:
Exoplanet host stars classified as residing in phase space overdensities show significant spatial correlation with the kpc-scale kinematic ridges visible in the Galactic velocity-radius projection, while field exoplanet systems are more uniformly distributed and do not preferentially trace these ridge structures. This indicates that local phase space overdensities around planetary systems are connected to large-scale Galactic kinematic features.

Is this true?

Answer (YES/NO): YES